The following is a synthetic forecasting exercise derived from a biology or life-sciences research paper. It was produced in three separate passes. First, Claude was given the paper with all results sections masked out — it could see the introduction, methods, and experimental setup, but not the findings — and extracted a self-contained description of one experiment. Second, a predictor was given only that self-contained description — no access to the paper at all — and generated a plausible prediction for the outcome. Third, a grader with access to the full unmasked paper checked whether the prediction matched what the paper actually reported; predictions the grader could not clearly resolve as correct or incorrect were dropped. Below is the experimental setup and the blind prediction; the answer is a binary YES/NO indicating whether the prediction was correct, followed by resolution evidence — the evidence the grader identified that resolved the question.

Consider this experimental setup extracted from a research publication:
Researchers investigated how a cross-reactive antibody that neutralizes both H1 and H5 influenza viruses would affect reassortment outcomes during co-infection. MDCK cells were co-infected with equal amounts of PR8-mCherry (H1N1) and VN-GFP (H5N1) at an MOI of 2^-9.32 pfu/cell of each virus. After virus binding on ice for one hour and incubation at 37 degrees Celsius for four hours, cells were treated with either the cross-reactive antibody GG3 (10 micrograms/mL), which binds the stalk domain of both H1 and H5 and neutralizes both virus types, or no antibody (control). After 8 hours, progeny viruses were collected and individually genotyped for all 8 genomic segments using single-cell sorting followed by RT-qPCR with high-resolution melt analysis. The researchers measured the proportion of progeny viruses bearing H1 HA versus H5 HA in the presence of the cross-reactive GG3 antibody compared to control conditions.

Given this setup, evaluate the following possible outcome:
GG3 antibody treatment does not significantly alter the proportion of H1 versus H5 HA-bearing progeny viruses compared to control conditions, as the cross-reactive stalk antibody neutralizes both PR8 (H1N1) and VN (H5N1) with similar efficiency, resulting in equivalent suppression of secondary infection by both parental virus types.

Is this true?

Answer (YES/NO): YES